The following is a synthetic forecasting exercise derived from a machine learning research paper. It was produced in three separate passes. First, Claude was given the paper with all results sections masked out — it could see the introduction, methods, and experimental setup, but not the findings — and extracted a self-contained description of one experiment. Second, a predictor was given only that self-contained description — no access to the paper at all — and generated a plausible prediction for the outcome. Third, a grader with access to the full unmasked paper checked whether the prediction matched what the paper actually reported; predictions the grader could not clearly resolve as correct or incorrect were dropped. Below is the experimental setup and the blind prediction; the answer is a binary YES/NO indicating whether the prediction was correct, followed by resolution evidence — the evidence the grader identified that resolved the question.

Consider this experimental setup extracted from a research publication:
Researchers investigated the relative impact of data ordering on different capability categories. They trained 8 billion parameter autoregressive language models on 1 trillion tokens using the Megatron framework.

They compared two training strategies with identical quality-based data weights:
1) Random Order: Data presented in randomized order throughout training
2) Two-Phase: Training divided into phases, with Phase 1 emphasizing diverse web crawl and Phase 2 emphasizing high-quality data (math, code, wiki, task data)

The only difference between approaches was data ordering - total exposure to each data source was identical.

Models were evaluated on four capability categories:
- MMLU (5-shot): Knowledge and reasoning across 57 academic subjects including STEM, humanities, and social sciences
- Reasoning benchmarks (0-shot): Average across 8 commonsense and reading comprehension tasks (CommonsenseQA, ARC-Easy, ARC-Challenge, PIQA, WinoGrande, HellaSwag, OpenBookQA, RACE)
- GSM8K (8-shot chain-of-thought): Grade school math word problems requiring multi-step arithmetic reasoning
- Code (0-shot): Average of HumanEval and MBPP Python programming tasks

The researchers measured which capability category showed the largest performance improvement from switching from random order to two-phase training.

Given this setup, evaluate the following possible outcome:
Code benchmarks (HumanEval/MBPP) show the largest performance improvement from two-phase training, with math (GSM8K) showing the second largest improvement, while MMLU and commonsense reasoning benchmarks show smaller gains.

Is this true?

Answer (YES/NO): NO